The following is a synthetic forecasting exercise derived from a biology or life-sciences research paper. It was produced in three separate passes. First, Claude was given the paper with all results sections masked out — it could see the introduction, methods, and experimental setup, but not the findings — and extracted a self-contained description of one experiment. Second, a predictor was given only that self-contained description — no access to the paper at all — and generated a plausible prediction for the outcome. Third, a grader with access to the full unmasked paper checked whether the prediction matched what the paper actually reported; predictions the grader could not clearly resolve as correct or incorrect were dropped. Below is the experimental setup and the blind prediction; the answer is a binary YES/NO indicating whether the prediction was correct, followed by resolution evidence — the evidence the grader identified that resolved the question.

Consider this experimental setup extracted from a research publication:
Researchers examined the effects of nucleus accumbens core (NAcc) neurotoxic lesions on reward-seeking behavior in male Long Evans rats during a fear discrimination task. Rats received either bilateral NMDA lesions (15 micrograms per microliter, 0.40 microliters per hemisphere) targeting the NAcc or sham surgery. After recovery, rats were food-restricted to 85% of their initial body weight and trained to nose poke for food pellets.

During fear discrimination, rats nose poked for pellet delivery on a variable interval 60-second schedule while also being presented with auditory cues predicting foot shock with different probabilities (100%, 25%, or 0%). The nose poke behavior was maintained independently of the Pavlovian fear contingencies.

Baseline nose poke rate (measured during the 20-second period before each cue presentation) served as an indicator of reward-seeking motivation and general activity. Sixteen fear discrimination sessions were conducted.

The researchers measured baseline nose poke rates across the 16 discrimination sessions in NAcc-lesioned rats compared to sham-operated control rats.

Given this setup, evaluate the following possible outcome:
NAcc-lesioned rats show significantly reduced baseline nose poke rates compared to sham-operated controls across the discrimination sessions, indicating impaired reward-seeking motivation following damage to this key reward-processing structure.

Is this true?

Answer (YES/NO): NO